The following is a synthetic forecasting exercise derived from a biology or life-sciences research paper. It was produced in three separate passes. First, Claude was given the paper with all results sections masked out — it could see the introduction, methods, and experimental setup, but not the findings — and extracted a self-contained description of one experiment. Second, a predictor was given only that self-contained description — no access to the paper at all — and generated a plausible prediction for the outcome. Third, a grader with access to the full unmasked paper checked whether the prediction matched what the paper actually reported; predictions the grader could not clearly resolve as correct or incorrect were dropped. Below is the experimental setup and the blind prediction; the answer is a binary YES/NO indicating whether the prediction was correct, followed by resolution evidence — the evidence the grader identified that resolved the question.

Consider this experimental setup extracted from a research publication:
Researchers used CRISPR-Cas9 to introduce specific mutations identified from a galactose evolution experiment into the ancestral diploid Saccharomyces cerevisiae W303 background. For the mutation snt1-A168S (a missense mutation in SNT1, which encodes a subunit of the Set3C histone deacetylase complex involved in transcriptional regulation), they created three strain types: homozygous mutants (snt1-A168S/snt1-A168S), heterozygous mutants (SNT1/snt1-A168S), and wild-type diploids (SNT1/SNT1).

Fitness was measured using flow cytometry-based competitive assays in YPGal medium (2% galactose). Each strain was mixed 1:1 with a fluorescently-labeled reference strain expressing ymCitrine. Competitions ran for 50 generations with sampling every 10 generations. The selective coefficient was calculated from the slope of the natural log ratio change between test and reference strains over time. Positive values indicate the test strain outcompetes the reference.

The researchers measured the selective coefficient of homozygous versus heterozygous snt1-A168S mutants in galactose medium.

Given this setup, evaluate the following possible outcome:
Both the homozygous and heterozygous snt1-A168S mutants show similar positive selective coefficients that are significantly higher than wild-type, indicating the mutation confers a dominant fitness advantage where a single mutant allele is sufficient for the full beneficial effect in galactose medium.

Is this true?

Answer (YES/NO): NO